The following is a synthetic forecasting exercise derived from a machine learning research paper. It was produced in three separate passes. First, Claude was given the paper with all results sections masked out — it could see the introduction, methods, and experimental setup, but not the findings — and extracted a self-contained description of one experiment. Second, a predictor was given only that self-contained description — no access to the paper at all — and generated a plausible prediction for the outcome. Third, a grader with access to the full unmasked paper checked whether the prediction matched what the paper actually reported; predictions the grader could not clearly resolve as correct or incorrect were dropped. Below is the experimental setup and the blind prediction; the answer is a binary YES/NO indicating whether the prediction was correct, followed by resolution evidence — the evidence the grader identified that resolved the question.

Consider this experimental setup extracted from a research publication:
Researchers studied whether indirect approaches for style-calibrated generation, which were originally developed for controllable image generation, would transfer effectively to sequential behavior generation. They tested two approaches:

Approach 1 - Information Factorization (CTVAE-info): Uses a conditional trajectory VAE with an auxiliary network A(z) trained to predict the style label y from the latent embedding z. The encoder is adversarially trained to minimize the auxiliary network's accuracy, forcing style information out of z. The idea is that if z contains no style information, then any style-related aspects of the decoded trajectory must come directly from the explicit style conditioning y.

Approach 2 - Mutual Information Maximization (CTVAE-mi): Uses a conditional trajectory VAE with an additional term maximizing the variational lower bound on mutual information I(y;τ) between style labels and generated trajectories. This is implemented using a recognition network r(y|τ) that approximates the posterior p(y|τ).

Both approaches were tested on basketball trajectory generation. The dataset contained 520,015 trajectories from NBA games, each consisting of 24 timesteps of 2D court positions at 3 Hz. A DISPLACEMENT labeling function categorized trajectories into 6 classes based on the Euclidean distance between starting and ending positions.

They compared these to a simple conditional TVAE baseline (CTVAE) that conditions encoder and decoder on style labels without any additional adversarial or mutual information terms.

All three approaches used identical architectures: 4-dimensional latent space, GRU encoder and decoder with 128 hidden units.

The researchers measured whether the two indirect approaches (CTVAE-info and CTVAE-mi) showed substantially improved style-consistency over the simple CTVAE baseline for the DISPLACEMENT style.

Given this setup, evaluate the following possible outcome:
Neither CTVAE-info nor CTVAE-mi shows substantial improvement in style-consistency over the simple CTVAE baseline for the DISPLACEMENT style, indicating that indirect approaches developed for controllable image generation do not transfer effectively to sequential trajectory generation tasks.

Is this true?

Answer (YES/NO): YES